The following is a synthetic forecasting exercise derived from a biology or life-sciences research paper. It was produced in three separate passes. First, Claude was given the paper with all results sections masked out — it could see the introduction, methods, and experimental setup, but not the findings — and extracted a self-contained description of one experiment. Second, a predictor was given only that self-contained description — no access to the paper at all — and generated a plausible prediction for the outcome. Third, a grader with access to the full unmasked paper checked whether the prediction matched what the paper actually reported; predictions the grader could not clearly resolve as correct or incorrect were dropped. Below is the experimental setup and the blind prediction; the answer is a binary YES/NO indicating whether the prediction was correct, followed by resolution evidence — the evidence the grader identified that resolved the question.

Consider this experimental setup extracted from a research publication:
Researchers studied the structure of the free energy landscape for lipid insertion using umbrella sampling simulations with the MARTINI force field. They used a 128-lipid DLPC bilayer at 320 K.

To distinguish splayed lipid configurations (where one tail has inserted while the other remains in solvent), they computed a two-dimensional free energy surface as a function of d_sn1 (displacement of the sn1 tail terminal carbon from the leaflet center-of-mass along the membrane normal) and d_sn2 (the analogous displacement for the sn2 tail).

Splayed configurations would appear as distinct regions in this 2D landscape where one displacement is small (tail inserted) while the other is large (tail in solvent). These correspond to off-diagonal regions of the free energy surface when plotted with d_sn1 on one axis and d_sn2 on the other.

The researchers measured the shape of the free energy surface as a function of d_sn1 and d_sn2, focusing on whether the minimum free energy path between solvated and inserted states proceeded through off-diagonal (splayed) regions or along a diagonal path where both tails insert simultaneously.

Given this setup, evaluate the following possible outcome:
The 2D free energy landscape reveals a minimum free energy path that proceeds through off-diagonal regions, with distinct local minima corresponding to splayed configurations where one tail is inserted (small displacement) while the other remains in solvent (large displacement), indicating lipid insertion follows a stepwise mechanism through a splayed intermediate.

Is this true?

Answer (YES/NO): NO